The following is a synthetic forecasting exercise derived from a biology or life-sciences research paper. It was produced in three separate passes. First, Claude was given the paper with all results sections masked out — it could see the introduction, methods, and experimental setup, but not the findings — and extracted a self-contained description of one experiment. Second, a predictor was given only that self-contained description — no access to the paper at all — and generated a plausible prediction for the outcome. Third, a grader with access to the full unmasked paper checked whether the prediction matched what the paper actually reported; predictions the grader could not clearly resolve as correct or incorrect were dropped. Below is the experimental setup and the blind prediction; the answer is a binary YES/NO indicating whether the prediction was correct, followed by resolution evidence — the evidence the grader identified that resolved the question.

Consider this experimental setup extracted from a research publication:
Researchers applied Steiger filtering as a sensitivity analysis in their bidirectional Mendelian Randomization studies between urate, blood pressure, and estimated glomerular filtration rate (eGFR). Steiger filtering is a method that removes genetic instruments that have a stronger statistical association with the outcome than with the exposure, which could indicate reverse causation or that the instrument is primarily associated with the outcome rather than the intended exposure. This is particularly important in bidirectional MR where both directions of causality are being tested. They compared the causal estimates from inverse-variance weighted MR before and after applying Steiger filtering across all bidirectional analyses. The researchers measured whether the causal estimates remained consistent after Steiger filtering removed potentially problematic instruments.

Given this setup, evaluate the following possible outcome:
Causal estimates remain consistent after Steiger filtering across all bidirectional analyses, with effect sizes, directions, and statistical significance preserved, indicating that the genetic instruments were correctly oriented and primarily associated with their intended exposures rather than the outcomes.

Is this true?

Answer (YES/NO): YES